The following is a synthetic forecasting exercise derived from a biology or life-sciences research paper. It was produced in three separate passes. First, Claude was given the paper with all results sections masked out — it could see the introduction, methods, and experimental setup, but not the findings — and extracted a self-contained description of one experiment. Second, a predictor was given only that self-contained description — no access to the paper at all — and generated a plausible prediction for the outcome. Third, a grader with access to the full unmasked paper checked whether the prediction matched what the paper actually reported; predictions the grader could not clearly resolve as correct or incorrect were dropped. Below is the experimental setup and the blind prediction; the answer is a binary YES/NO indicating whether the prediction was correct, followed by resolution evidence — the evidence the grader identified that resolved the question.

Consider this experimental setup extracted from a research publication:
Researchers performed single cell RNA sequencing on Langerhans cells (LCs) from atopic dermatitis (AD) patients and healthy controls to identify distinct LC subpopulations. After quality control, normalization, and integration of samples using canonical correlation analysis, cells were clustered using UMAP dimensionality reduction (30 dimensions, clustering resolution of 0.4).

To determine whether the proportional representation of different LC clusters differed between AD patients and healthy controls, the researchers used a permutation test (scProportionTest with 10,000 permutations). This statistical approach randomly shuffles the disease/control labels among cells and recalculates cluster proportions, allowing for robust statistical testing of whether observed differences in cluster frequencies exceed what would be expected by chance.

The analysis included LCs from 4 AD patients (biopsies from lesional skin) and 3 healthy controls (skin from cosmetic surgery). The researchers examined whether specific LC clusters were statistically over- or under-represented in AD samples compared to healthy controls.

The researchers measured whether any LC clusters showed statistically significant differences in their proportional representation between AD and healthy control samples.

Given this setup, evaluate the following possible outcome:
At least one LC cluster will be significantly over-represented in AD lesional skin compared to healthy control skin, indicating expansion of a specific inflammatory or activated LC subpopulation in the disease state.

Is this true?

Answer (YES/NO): YES